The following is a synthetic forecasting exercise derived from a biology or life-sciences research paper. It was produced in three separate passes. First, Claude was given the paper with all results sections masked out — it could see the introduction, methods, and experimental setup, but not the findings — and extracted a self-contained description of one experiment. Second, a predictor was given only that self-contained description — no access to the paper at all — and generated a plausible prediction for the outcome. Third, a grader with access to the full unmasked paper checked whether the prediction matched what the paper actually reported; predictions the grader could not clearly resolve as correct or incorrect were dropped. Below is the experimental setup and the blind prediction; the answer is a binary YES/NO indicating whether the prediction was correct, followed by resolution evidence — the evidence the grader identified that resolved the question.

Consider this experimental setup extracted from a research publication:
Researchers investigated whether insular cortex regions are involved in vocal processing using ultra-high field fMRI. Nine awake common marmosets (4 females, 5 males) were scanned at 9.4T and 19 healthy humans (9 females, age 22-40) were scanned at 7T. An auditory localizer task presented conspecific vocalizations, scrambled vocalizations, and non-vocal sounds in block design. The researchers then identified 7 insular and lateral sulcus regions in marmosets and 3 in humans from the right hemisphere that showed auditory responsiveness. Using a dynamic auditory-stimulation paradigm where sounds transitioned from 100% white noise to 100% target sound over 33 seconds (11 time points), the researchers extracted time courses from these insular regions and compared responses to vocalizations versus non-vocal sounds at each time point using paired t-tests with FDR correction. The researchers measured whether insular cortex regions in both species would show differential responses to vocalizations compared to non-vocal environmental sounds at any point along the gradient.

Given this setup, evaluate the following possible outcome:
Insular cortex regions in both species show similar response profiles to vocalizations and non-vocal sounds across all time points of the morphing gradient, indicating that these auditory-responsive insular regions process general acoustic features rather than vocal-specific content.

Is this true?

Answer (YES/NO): NO